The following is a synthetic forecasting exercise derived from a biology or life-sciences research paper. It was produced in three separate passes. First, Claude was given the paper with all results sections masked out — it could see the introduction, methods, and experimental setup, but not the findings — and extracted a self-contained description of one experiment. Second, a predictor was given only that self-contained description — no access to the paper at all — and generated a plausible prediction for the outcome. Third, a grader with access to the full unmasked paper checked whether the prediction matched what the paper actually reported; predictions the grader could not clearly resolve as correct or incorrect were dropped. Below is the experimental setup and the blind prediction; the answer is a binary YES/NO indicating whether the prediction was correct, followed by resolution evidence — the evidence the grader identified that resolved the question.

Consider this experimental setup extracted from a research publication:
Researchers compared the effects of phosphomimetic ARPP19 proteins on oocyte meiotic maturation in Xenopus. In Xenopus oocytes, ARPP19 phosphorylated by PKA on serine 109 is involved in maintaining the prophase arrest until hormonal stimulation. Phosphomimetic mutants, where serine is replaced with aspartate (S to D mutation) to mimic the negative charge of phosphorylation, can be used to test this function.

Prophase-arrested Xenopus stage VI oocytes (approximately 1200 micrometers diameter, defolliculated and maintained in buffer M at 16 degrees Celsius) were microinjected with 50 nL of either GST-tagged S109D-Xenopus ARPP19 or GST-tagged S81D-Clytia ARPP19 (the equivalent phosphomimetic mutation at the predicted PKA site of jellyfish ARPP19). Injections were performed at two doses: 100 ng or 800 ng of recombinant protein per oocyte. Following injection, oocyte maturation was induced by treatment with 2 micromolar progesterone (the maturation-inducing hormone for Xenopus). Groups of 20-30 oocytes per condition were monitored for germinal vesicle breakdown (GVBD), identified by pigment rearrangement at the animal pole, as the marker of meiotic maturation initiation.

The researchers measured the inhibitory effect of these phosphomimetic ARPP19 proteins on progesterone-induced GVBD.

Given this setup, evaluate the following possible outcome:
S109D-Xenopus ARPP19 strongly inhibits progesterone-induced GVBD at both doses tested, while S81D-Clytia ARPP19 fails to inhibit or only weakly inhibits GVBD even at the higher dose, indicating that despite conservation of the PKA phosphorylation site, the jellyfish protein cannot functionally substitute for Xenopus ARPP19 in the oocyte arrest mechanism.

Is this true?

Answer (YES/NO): YES